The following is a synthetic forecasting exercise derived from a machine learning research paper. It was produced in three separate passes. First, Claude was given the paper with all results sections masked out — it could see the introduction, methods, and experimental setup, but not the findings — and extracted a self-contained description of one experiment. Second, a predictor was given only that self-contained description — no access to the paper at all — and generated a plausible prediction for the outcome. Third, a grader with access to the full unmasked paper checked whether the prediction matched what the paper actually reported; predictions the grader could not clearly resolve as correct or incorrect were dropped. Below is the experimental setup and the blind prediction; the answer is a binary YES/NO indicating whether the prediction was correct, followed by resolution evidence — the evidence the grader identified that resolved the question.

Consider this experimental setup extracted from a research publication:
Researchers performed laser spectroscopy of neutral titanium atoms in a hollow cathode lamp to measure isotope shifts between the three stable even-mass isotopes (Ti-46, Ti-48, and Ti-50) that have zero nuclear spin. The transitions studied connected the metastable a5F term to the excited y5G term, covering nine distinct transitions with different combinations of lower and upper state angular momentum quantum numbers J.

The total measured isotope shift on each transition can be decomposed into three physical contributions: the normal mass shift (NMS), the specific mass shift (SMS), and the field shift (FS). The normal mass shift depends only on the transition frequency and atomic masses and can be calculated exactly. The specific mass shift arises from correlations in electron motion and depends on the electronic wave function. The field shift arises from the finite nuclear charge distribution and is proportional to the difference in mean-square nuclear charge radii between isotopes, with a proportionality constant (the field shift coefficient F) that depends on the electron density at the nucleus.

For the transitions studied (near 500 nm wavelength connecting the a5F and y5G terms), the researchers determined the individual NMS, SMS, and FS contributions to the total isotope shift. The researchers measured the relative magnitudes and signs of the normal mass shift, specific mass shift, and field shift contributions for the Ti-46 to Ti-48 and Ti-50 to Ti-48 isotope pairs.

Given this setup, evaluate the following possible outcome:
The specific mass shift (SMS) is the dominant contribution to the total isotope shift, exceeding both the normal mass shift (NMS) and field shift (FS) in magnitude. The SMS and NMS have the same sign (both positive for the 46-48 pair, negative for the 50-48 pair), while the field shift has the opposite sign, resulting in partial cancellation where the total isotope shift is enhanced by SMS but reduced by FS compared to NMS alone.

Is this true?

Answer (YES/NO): NO